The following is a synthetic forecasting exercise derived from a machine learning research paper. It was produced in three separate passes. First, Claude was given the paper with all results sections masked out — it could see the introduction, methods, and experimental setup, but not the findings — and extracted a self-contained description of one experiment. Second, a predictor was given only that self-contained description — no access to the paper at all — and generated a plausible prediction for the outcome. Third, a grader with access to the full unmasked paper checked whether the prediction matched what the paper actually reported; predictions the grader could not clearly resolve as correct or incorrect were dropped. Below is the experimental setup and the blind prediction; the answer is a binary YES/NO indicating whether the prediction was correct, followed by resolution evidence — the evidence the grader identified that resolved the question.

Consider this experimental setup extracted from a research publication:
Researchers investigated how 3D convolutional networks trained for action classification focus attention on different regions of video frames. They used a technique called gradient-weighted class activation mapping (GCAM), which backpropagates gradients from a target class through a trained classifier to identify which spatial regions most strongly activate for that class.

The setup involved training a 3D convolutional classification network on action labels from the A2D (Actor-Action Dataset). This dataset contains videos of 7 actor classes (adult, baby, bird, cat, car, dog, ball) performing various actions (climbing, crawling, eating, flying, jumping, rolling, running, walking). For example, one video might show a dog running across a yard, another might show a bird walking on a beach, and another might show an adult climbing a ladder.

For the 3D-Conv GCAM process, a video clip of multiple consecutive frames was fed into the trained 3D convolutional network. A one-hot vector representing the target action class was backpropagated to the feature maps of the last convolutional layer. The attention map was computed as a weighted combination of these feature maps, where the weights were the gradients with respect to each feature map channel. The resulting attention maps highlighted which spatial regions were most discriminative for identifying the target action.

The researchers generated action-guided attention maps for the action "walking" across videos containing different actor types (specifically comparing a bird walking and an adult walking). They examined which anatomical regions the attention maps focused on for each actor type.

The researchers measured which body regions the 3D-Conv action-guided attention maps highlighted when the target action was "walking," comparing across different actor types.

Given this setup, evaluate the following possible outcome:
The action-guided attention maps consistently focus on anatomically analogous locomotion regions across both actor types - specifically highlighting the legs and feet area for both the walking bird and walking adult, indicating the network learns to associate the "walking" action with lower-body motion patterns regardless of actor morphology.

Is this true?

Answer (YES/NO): YES